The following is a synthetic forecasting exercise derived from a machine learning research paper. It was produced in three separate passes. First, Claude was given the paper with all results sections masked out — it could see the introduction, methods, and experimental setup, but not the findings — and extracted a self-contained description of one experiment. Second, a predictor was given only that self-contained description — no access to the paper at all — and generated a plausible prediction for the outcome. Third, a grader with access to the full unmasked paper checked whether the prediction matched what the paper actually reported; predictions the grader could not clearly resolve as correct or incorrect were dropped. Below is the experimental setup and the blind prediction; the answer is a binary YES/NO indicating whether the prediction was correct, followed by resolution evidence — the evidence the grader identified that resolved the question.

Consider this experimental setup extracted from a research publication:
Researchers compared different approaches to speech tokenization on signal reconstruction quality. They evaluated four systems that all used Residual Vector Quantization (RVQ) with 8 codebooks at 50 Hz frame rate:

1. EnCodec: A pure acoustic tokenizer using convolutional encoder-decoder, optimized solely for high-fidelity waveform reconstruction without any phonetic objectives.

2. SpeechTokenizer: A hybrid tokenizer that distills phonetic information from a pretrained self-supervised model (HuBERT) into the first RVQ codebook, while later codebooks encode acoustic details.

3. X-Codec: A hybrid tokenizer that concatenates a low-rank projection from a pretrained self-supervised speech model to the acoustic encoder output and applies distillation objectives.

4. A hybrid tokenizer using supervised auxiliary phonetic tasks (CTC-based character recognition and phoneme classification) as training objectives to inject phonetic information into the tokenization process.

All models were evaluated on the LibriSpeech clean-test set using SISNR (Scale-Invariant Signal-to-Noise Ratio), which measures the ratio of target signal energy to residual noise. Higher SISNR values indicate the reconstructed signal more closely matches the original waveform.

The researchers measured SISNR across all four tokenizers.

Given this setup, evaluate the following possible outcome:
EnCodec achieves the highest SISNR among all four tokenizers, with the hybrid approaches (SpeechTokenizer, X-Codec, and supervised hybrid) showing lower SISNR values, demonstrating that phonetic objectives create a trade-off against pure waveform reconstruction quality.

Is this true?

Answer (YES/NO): YES